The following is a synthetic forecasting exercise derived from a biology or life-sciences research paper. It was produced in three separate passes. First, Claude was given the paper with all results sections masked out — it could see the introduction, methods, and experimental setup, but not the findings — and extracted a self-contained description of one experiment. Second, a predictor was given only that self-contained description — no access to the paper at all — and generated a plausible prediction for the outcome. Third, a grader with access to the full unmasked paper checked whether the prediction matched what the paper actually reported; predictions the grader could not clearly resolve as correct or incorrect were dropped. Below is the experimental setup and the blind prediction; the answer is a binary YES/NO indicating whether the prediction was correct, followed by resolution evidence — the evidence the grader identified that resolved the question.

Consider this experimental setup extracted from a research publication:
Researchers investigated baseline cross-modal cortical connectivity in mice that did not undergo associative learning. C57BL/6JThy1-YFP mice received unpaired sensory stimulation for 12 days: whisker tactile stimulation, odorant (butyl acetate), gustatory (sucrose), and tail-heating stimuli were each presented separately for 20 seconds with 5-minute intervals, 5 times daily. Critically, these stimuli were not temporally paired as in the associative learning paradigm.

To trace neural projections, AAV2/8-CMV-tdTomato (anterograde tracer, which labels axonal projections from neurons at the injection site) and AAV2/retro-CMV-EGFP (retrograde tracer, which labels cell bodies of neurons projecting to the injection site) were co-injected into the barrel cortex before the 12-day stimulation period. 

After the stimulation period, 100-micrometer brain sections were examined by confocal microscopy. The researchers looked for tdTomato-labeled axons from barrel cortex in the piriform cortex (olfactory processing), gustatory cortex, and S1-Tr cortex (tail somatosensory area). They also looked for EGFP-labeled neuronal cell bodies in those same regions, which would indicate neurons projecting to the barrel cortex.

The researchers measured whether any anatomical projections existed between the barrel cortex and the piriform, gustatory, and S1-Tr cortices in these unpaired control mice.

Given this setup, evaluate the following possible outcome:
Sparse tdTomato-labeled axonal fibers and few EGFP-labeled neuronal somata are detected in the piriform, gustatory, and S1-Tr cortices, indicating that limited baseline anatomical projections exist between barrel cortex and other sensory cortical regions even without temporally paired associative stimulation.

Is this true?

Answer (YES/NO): YES